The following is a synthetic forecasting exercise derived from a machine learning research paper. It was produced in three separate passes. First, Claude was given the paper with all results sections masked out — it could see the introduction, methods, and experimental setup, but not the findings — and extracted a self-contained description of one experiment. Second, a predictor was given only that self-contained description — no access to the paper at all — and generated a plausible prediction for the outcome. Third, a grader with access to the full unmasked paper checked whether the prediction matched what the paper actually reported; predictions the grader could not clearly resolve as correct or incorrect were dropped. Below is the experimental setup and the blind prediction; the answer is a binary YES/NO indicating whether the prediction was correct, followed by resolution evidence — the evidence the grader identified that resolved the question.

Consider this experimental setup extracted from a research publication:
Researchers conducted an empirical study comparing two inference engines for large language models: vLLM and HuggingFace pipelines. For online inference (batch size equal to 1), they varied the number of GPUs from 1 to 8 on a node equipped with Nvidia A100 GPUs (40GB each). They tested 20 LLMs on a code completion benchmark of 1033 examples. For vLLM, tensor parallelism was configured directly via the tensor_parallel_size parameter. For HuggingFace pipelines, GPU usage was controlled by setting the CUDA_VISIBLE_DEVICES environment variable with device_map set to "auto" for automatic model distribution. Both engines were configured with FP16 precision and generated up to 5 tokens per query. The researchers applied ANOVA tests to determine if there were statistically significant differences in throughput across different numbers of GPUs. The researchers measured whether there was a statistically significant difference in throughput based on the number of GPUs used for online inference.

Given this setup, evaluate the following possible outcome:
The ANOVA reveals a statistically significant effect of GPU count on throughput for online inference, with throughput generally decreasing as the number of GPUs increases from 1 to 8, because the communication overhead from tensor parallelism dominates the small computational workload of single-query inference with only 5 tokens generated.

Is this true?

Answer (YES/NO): NO